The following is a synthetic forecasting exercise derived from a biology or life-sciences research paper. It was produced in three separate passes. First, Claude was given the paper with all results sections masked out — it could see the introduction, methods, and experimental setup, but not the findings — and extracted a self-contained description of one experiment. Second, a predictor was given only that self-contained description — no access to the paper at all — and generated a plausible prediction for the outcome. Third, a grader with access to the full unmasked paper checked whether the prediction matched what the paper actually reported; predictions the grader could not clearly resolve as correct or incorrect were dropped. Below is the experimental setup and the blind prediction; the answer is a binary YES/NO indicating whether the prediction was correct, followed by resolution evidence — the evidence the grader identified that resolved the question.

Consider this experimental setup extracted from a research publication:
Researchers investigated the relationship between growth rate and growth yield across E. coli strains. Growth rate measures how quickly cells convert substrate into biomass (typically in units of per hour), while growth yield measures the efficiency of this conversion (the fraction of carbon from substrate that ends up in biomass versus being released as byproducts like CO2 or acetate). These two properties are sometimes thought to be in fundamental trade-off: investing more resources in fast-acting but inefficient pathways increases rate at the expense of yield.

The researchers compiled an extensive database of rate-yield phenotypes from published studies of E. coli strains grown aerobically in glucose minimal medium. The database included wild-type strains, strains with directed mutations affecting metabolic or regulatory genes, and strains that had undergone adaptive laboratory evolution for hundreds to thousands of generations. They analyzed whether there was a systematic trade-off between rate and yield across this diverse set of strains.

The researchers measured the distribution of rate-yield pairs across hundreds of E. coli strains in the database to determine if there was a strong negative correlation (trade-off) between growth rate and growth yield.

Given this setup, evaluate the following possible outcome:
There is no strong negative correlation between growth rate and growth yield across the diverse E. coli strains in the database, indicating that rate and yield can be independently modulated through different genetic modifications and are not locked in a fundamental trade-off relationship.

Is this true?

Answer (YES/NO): YES